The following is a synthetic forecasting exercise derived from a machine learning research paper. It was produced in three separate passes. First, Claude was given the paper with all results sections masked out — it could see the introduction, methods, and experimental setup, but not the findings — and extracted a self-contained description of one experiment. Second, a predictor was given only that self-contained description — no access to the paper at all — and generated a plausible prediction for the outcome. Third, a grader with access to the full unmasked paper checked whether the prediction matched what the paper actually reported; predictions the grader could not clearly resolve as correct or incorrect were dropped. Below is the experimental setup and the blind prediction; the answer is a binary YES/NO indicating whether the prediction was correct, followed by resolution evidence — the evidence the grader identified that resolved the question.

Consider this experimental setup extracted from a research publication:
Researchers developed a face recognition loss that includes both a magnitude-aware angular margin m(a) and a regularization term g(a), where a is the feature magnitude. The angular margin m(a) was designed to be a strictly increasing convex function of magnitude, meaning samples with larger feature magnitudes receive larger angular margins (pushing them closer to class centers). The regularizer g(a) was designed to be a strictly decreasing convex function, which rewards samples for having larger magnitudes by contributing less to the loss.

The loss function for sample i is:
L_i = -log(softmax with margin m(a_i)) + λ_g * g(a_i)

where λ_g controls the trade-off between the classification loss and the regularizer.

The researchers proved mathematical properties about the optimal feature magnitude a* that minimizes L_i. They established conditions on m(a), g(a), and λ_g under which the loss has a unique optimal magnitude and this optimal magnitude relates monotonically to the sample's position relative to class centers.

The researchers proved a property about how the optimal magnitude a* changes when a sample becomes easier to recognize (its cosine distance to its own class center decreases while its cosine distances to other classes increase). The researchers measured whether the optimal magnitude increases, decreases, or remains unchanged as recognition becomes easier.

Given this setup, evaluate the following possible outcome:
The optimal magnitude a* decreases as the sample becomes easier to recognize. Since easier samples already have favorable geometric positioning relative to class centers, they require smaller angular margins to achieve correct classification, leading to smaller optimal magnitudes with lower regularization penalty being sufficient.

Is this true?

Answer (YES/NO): NO